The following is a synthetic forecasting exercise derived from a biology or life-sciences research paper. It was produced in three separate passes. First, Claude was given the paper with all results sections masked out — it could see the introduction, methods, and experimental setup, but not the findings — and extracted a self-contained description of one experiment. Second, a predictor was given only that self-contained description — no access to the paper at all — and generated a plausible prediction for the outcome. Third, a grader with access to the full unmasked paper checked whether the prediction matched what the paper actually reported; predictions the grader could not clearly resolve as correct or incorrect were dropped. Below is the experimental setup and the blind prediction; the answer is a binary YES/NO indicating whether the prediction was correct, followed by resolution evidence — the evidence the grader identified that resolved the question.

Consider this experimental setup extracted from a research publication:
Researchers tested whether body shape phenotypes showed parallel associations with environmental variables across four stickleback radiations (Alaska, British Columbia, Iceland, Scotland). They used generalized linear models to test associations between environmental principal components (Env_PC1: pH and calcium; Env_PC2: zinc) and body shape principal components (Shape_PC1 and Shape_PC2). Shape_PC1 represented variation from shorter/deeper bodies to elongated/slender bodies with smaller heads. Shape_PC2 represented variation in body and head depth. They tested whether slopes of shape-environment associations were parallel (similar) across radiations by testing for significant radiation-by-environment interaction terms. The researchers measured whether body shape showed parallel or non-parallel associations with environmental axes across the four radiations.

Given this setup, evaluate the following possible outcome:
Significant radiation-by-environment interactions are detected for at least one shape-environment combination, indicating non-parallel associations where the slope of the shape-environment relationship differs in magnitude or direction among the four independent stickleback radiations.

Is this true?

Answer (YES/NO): NO